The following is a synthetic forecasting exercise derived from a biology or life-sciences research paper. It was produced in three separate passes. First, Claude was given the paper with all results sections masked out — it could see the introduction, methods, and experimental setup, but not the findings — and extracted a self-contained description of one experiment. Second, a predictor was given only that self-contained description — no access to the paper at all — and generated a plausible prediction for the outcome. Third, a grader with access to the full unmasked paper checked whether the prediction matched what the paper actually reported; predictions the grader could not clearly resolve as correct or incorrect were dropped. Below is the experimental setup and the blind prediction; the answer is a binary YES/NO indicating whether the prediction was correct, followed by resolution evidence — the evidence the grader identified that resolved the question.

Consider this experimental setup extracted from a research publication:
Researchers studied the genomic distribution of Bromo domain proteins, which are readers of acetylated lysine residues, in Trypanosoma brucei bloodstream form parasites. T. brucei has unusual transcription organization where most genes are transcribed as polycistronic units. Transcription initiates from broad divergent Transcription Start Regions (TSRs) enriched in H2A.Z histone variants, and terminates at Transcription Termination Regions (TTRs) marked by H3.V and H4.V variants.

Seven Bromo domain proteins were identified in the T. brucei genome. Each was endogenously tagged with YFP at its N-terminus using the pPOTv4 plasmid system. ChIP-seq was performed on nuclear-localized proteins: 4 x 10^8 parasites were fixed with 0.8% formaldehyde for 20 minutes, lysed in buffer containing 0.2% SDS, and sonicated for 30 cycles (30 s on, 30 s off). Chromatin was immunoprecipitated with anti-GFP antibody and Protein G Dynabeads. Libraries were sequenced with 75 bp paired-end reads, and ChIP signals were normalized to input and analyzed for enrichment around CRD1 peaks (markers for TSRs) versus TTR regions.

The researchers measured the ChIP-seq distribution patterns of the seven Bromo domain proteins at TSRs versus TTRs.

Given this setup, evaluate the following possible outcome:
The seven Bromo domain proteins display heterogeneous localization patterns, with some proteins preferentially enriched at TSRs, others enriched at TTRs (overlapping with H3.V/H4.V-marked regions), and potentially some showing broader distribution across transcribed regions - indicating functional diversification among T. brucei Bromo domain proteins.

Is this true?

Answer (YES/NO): YES